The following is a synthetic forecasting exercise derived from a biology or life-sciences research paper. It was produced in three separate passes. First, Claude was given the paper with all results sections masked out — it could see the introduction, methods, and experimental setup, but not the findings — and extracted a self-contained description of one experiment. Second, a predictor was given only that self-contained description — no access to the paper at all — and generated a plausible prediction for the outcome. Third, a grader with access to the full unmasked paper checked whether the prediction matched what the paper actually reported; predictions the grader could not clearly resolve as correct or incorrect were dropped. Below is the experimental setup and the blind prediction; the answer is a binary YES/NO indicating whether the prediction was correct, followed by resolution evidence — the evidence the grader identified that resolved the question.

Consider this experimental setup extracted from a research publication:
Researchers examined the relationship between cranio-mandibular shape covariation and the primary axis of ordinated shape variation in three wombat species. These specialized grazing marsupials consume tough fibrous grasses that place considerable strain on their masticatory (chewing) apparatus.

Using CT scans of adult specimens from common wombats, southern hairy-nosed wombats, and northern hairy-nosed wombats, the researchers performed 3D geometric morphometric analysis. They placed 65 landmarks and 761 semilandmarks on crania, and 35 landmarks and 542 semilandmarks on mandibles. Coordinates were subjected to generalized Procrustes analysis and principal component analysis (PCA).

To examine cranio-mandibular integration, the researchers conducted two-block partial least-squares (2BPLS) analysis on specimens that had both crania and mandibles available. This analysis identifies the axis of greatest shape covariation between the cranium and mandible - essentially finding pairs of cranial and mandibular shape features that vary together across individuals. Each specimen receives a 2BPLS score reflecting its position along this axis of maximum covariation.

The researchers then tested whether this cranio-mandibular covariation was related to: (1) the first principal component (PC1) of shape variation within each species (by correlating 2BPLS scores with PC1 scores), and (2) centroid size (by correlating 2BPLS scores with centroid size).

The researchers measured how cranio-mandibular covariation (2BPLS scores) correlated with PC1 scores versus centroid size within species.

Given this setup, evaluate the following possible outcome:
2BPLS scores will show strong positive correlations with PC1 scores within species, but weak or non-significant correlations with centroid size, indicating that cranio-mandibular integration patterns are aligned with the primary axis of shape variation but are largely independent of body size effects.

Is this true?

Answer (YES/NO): YES